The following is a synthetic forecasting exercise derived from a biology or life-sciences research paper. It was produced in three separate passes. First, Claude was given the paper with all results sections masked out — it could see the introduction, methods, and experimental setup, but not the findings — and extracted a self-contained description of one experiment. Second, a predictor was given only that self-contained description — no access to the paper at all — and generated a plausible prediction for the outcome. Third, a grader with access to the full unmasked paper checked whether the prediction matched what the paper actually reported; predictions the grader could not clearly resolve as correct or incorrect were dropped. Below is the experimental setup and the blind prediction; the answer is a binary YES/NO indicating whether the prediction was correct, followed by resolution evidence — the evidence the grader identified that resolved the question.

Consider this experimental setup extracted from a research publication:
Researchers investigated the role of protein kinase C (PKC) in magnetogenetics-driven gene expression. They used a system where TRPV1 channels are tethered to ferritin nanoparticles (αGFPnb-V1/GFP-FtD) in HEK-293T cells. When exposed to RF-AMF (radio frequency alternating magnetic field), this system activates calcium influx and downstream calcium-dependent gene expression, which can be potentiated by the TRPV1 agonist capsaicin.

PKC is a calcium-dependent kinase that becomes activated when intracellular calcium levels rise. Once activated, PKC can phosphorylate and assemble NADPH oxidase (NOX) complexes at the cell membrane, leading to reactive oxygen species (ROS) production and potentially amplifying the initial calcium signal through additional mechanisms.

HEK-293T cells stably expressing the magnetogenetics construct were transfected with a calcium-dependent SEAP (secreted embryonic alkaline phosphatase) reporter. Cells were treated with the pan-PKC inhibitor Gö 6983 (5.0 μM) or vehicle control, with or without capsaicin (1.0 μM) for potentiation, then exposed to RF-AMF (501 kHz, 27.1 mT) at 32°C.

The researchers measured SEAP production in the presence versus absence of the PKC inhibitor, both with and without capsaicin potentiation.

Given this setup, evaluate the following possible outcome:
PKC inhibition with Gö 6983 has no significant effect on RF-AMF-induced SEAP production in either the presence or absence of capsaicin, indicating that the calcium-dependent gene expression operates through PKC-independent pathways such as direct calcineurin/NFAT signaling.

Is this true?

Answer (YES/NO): NO